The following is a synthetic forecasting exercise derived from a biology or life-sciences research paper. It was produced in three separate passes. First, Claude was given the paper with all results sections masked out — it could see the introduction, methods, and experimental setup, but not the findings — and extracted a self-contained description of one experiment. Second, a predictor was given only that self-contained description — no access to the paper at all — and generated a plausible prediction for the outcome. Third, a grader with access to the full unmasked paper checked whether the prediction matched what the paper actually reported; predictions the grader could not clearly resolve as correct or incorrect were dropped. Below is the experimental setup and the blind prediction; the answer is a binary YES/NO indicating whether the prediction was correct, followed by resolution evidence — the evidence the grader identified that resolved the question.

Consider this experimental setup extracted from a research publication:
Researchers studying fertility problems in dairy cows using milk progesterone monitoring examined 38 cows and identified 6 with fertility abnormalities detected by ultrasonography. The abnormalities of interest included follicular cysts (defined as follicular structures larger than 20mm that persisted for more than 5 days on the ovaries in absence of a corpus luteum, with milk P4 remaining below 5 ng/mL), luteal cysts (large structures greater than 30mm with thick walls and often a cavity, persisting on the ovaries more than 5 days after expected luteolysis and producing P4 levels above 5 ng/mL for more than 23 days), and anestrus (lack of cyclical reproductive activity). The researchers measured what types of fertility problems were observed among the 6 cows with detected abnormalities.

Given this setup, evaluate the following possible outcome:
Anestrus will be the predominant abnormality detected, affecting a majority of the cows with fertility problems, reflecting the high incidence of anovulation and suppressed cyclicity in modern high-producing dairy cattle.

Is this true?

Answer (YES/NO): NO